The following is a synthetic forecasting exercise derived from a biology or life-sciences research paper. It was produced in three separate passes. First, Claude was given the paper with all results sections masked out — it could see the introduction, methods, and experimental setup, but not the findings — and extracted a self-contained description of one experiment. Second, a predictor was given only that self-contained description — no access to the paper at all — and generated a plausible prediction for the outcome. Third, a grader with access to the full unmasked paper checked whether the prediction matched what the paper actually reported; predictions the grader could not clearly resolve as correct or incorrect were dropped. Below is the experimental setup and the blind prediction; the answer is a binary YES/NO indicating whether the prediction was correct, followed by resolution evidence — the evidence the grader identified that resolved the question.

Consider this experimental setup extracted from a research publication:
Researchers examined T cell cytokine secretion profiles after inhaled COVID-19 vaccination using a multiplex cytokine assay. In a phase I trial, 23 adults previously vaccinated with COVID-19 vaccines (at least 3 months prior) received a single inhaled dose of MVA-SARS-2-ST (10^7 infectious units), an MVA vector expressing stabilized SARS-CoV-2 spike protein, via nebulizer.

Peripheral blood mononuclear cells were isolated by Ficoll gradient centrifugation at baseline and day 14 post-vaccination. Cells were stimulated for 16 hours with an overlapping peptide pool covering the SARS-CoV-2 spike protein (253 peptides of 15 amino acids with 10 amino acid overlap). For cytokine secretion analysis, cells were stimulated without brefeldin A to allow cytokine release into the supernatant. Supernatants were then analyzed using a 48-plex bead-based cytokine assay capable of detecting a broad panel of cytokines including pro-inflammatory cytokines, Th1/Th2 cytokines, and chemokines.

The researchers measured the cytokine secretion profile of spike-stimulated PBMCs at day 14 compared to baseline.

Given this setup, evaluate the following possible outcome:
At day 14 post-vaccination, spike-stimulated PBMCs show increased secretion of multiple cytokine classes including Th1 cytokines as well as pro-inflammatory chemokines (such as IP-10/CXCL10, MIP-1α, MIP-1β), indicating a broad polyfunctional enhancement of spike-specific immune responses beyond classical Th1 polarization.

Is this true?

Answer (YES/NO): NO